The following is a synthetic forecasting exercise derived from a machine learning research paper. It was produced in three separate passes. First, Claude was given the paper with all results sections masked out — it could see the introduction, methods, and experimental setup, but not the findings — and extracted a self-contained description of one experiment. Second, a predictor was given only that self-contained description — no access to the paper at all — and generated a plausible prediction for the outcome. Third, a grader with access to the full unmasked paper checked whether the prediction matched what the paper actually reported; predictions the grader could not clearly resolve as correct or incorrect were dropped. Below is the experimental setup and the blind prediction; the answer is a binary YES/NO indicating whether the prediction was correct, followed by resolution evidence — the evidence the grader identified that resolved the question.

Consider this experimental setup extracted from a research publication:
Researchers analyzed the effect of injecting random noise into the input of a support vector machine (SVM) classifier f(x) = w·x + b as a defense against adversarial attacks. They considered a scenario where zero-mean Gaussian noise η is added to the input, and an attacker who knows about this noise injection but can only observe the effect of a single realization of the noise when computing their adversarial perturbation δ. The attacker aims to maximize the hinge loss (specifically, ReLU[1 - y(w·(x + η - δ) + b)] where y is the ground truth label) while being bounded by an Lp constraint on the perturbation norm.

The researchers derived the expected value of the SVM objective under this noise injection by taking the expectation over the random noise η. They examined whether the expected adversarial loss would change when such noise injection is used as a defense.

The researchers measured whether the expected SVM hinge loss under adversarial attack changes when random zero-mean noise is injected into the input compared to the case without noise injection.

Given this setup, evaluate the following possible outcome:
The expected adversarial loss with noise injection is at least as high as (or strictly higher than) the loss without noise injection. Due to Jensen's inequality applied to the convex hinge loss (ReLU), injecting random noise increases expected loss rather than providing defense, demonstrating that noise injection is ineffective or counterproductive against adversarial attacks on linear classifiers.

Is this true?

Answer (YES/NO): NO